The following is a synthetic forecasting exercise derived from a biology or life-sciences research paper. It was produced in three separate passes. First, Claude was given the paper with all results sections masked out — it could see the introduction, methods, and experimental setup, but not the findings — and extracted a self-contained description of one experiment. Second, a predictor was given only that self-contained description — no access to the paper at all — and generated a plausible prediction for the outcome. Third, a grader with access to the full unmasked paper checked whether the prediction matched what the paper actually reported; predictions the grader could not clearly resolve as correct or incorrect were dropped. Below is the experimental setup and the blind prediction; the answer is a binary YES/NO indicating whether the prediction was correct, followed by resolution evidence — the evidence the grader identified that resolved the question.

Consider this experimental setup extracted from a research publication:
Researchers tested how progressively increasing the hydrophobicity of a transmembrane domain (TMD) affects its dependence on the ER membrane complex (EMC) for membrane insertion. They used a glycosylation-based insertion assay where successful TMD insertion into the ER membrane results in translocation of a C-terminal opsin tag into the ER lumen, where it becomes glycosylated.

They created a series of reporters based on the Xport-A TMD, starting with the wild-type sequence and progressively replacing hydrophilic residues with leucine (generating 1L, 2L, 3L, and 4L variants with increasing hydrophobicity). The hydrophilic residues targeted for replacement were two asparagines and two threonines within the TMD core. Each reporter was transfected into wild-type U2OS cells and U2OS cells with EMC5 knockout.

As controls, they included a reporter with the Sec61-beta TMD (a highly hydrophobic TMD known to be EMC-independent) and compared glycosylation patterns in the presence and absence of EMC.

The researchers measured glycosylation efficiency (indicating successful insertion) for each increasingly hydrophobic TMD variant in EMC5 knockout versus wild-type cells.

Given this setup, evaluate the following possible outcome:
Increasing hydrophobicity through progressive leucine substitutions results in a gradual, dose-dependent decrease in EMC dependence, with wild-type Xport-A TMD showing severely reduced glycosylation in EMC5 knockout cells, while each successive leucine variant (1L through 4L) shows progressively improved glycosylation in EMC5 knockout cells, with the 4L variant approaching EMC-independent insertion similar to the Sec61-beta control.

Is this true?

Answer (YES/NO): NO